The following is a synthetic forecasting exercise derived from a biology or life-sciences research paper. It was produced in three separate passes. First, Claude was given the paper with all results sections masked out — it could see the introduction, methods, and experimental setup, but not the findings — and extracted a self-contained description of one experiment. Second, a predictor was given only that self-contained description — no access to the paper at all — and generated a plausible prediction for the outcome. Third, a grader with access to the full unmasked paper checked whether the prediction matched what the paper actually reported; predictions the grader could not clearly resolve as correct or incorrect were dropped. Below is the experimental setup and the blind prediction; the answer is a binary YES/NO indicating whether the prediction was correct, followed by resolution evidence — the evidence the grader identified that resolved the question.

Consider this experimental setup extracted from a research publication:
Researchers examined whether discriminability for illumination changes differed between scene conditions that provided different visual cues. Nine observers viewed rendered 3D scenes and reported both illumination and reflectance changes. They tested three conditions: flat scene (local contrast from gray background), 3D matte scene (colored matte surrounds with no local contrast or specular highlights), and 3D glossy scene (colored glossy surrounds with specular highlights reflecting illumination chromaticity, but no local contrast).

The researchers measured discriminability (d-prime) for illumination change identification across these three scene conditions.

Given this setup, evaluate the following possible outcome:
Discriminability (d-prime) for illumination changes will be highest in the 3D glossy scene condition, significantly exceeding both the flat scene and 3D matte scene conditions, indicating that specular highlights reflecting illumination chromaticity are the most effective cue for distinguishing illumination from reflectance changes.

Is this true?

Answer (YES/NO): NO